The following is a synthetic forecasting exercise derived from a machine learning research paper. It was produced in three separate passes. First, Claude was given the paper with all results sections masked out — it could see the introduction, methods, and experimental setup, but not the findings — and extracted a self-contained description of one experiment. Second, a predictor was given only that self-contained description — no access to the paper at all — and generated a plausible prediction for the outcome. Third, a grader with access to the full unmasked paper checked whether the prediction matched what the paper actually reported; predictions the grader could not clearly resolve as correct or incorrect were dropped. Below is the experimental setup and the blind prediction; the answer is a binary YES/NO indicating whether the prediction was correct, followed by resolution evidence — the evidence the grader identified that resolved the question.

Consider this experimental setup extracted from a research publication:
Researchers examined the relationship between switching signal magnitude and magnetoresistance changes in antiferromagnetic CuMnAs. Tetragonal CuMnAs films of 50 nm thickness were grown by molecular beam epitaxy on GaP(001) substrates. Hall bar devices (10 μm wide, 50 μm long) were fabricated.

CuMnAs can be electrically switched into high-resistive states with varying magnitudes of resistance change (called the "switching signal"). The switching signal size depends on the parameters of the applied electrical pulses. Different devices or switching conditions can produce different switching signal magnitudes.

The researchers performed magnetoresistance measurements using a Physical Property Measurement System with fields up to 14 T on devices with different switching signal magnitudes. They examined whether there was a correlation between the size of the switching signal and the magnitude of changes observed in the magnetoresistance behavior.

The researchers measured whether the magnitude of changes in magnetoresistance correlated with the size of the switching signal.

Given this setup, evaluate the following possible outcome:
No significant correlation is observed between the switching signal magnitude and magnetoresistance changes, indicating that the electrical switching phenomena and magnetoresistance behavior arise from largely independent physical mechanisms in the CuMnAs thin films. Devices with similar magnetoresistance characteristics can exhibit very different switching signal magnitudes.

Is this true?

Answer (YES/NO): NO